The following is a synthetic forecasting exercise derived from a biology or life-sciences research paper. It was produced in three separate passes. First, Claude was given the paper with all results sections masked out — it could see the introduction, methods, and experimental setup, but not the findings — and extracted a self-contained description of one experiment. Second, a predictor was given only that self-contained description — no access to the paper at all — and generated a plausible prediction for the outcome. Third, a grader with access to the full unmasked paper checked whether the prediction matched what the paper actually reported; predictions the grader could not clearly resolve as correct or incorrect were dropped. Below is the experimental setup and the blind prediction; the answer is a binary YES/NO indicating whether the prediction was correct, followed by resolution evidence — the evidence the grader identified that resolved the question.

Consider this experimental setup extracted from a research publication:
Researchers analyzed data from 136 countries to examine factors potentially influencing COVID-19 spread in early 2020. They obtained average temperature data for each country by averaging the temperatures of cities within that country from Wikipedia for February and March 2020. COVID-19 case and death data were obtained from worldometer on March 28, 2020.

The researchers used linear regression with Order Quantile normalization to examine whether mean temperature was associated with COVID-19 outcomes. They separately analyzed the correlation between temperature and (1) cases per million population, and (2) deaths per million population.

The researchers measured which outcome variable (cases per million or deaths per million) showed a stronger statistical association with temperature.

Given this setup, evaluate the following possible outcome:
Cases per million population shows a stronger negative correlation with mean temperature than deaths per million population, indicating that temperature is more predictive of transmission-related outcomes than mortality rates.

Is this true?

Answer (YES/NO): YES